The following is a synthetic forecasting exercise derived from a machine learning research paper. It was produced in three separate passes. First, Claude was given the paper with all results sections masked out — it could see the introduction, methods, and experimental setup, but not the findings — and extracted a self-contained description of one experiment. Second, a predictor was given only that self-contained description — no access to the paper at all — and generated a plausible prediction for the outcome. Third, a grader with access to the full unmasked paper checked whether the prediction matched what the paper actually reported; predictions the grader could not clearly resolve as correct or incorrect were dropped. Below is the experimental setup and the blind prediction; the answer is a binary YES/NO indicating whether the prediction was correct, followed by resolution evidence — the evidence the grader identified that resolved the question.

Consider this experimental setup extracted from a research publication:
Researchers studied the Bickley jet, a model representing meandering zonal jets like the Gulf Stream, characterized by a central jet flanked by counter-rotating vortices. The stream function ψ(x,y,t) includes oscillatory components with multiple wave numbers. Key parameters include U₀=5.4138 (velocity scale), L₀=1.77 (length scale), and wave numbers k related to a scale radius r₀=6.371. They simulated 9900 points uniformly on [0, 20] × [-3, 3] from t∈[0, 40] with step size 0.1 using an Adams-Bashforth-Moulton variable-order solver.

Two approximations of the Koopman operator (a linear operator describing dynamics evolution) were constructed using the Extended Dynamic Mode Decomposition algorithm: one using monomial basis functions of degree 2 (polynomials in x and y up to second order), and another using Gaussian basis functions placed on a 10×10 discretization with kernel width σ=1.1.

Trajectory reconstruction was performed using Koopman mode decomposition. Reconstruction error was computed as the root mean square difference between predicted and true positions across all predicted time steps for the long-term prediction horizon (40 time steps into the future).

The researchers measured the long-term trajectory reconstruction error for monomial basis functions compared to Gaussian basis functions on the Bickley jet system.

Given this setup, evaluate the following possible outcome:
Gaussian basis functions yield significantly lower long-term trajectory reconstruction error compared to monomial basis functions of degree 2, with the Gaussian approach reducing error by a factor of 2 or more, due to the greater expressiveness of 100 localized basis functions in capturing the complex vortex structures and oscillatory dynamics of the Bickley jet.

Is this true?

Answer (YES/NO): NO